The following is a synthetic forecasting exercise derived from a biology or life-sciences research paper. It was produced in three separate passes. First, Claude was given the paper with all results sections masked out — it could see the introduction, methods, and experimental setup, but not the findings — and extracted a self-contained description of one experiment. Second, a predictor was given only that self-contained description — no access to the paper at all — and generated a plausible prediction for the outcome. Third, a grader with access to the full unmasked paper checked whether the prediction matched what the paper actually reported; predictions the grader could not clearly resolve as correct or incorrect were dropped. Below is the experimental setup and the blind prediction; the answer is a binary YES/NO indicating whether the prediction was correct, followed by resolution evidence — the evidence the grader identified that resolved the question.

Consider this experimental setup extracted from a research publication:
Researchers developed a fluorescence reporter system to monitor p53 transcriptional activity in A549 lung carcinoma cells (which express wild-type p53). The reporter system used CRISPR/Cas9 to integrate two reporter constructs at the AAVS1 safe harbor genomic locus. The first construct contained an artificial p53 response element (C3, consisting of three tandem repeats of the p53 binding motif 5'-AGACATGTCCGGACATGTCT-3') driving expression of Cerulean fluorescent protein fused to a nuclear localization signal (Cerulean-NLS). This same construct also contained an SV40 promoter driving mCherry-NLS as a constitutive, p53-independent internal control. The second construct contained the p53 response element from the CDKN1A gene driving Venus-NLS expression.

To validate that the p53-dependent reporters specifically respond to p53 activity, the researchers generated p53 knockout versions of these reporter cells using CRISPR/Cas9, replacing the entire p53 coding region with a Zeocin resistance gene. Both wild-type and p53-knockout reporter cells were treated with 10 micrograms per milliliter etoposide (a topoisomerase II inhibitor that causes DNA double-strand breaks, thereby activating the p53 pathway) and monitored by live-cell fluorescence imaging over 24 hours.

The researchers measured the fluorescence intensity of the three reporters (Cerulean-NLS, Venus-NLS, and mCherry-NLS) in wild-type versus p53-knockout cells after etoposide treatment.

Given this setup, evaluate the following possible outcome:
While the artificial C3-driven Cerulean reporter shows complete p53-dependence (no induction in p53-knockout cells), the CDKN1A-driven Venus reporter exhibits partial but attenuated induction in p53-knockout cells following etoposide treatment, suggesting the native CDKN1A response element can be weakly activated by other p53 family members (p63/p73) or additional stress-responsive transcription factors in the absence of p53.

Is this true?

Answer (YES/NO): NO